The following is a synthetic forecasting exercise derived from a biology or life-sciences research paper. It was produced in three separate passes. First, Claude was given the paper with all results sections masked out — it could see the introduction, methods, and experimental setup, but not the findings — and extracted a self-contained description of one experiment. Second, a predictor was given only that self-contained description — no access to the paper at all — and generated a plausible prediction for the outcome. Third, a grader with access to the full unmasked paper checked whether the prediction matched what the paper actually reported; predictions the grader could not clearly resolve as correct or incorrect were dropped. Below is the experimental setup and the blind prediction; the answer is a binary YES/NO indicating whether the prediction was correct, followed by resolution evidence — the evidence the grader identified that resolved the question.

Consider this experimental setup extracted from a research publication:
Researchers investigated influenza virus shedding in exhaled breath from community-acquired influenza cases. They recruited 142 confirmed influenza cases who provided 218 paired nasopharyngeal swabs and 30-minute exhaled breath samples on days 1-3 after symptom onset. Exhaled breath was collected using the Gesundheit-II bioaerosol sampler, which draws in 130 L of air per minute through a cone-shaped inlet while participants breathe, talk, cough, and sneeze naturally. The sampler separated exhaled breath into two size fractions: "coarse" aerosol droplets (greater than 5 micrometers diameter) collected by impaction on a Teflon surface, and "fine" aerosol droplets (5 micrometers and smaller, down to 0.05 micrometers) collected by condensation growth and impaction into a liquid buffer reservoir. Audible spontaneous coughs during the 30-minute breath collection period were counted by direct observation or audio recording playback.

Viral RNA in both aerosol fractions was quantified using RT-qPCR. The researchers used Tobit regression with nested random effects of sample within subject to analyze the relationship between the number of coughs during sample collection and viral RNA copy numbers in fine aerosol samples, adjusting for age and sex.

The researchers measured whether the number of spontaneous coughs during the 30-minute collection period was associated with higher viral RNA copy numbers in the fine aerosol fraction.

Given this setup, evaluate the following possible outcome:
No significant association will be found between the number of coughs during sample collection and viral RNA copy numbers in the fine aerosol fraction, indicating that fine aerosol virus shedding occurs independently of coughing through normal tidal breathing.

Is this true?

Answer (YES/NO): NO